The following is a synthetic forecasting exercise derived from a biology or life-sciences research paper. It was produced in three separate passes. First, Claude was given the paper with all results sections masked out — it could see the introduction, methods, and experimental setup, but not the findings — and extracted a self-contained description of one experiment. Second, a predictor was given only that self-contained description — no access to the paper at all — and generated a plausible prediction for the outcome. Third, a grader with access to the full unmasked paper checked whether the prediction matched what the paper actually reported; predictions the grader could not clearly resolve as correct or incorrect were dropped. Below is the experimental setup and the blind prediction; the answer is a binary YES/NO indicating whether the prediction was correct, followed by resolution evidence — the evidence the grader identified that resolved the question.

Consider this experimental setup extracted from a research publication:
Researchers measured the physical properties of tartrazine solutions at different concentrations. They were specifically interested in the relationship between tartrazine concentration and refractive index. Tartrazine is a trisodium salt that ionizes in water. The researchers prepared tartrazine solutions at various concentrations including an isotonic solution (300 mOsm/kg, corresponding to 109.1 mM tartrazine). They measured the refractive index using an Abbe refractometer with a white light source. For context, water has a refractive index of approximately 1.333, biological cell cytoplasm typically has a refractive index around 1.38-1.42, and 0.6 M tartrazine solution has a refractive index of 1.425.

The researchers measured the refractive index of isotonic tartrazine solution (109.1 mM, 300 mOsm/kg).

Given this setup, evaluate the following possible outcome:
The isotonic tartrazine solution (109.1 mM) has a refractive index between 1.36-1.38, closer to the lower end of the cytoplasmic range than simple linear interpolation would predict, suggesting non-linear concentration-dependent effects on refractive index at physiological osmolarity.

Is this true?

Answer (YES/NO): NO